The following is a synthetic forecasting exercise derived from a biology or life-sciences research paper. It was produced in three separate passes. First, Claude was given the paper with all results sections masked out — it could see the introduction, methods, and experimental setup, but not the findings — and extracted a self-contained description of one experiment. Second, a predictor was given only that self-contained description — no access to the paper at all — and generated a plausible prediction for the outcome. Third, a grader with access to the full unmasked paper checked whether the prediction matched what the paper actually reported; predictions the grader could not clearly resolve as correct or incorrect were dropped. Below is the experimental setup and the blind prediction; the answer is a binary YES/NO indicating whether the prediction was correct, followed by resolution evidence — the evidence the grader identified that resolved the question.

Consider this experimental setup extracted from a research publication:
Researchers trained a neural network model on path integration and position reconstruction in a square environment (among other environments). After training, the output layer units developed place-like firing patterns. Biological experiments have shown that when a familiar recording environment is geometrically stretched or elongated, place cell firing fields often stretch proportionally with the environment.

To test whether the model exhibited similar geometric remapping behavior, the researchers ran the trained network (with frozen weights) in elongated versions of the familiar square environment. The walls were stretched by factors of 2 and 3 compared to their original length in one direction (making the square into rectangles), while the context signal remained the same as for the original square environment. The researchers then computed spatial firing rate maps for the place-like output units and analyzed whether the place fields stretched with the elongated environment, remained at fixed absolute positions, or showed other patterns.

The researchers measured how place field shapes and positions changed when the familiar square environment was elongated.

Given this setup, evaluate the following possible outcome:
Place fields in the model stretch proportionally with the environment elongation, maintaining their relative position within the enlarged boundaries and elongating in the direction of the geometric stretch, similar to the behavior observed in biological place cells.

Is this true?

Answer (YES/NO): YES